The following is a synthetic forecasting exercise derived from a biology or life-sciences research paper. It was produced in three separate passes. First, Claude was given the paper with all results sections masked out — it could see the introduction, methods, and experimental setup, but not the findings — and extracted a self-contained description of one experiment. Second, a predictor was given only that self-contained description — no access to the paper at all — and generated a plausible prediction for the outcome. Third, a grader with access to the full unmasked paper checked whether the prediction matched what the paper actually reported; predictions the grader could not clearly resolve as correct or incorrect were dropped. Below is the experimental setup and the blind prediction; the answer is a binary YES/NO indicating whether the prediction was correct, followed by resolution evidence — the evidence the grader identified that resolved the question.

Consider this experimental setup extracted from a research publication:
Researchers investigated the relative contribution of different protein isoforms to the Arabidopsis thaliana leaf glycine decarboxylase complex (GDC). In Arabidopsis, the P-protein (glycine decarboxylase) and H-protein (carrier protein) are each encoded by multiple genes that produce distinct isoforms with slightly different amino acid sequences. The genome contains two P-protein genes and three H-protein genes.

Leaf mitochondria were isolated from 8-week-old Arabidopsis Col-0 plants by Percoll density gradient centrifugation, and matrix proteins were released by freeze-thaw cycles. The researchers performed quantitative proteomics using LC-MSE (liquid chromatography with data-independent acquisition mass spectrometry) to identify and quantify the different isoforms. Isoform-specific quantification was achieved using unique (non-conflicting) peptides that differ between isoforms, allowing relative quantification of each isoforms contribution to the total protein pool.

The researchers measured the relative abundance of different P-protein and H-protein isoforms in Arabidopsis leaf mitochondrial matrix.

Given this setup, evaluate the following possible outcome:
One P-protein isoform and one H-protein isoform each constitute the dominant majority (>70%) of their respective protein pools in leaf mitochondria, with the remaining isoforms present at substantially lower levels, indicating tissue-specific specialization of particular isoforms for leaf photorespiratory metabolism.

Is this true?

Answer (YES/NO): NO